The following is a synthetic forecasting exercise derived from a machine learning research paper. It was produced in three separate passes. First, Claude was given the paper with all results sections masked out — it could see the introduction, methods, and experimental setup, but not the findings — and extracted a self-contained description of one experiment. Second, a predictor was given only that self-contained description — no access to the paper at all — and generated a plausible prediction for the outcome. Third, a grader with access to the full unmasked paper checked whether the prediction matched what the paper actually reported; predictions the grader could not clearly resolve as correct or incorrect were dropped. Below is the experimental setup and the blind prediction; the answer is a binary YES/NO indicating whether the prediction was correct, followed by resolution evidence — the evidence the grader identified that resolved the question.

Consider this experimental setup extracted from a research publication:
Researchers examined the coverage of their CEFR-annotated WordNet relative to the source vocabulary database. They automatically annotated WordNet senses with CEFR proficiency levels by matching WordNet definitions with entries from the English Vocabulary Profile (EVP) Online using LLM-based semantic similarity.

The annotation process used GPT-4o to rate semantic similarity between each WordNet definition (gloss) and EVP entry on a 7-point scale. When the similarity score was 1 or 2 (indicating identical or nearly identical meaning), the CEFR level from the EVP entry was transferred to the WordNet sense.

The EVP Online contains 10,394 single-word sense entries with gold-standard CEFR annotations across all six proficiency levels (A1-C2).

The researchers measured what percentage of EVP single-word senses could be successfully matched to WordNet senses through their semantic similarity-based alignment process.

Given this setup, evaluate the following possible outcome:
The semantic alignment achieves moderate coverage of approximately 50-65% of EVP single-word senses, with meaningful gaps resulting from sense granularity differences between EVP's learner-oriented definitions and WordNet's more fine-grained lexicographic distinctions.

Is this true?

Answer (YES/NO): NO